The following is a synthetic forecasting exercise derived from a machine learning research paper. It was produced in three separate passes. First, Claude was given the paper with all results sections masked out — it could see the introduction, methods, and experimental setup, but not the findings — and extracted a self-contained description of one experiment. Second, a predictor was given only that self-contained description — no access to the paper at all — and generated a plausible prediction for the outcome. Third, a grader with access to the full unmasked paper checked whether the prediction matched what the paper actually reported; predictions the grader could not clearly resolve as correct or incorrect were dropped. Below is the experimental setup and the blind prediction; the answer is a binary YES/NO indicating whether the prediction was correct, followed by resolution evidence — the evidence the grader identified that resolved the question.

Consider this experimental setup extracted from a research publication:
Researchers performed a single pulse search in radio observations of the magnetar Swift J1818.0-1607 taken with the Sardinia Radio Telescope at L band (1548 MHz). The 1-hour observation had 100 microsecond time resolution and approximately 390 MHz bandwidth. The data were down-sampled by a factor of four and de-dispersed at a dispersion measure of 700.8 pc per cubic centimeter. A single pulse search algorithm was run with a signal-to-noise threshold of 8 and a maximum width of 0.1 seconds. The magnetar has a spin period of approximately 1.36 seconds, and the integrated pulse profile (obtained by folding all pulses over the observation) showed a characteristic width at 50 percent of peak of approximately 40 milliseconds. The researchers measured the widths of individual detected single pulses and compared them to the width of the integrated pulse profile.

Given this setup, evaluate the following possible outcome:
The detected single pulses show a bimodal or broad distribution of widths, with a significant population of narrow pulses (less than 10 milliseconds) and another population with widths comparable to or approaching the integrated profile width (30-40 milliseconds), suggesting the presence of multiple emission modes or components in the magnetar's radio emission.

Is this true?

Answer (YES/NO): NO